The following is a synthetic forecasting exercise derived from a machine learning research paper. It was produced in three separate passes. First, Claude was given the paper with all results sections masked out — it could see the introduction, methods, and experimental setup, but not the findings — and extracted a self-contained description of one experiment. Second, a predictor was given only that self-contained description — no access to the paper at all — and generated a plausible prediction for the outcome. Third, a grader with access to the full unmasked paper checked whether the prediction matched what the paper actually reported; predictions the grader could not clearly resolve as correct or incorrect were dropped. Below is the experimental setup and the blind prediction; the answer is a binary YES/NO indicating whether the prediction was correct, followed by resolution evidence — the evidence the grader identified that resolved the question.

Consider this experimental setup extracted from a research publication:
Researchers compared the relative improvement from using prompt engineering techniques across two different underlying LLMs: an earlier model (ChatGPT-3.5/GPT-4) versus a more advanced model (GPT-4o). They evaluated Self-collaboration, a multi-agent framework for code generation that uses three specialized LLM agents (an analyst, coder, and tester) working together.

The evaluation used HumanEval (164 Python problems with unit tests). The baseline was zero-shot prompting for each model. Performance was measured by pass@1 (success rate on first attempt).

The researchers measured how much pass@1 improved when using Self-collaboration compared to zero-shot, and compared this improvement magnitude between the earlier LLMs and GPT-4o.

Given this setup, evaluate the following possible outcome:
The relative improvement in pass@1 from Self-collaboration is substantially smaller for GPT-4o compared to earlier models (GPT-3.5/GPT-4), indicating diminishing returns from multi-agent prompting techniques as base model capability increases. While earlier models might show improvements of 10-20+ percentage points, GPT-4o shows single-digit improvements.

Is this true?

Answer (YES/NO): YES